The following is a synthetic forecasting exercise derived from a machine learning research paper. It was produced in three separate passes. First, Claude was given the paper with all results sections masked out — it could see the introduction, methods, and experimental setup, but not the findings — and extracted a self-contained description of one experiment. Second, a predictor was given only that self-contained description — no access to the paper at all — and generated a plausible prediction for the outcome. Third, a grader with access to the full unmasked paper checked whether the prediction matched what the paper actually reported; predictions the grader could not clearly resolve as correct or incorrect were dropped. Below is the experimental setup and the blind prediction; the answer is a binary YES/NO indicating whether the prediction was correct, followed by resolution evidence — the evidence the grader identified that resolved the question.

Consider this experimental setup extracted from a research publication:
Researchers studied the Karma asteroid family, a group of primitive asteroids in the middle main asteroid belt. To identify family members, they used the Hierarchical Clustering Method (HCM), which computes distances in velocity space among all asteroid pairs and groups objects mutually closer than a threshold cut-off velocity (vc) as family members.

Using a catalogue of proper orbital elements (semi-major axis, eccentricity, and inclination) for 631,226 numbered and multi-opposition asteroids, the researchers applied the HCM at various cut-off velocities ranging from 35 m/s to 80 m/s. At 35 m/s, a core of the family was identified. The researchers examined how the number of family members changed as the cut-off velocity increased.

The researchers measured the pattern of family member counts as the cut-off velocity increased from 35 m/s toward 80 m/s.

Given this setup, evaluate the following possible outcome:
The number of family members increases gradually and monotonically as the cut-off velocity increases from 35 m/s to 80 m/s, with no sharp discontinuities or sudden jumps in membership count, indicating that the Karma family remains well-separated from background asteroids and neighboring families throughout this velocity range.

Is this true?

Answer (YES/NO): NO